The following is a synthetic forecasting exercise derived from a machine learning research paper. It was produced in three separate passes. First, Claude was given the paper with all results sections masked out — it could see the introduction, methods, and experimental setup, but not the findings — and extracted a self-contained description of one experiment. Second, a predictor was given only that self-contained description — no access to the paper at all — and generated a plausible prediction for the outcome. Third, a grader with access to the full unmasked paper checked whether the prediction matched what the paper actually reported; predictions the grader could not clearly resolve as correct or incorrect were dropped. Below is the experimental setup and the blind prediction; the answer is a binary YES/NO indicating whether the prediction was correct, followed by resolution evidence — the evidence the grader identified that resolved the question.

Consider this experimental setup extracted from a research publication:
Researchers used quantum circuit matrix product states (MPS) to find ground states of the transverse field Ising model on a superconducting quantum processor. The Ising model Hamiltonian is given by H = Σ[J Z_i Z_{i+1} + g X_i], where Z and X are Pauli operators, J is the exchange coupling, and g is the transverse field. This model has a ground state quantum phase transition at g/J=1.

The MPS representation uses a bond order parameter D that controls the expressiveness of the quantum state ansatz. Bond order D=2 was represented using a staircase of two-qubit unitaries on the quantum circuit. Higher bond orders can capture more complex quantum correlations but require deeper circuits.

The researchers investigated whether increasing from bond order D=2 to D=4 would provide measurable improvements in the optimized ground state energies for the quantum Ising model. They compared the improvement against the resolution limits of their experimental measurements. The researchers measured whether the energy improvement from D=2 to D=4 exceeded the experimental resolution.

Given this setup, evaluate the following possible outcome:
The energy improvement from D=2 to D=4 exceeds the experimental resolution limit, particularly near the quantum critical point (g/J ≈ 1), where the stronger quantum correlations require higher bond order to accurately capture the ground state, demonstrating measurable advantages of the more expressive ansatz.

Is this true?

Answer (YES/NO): NO